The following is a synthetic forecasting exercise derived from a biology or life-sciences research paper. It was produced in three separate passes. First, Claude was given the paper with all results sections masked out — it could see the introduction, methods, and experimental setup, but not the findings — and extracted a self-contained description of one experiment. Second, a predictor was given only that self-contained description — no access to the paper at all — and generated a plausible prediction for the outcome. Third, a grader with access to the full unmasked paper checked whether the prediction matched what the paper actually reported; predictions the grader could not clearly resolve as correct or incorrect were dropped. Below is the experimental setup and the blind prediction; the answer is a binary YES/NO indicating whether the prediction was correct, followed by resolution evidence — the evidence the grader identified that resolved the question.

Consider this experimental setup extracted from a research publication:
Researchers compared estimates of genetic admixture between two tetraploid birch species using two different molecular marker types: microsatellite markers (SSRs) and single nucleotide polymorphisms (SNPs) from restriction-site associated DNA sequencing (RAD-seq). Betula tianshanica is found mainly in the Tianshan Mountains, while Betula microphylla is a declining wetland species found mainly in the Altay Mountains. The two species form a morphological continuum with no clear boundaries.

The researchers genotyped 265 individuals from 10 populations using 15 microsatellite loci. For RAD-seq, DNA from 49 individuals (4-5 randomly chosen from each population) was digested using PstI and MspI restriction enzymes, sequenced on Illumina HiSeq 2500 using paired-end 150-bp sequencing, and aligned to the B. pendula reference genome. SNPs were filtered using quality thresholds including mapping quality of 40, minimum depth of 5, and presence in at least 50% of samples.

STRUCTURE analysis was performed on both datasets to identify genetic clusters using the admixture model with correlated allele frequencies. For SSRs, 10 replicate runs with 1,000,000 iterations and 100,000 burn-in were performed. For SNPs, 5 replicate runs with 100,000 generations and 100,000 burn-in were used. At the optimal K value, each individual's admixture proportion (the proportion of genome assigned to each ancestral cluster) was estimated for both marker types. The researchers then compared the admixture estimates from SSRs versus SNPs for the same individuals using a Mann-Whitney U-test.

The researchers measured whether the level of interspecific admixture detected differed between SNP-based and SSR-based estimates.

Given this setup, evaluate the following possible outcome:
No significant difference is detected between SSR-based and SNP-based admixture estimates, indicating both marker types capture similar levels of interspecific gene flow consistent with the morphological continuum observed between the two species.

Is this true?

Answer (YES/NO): NO